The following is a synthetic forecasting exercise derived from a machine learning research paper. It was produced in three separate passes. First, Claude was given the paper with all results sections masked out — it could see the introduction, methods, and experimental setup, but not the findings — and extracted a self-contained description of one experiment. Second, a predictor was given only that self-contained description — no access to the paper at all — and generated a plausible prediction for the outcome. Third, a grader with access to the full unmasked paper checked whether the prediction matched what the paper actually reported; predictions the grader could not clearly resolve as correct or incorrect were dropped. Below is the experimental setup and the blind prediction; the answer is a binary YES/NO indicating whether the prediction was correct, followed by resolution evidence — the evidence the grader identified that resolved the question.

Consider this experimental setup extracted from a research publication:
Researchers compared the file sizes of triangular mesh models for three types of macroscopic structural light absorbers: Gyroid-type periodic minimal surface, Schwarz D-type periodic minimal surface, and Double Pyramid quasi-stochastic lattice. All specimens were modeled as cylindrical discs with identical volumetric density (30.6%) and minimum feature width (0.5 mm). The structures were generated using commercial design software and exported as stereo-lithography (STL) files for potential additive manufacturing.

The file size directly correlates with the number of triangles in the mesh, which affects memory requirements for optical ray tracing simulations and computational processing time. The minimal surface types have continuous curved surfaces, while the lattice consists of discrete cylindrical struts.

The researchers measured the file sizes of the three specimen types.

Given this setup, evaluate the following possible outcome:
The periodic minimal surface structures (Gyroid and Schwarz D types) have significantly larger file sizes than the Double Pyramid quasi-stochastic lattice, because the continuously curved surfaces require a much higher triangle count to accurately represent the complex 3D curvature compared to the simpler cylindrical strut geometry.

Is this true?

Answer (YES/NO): YES